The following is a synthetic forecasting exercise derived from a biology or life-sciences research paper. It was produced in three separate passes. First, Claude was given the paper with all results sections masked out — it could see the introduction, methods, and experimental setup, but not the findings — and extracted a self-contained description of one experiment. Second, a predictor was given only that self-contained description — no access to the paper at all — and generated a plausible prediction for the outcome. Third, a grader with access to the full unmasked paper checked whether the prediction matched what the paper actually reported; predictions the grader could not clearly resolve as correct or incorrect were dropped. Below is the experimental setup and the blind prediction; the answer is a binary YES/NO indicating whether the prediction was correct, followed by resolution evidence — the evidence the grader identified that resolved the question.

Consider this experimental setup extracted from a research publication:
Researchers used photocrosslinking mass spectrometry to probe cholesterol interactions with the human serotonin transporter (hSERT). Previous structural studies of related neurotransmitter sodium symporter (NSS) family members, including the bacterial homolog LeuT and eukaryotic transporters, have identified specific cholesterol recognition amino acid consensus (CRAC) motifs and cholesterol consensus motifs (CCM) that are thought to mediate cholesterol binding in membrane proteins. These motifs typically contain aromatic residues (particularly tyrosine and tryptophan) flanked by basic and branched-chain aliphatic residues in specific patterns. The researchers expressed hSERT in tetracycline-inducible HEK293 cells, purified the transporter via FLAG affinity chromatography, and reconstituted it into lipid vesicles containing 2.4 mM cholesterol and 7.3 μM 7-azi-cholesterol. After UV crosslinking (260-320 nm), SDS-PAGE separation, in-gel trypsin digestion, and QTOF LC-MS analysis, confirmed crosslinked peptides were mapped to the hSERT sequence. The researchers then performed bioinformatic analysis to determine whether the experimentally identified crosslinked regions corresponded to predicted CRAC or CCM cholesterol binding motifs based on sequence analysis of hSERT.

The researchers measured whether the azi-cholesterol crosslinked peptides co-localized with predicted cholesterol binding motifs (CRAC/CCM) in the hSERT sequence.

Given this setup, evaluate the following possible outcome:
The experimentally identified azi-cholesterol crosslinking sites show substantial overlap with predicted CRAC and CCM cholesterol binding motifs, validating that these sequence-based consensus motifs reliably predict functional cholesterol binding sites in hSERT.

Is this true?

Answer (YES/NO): NO